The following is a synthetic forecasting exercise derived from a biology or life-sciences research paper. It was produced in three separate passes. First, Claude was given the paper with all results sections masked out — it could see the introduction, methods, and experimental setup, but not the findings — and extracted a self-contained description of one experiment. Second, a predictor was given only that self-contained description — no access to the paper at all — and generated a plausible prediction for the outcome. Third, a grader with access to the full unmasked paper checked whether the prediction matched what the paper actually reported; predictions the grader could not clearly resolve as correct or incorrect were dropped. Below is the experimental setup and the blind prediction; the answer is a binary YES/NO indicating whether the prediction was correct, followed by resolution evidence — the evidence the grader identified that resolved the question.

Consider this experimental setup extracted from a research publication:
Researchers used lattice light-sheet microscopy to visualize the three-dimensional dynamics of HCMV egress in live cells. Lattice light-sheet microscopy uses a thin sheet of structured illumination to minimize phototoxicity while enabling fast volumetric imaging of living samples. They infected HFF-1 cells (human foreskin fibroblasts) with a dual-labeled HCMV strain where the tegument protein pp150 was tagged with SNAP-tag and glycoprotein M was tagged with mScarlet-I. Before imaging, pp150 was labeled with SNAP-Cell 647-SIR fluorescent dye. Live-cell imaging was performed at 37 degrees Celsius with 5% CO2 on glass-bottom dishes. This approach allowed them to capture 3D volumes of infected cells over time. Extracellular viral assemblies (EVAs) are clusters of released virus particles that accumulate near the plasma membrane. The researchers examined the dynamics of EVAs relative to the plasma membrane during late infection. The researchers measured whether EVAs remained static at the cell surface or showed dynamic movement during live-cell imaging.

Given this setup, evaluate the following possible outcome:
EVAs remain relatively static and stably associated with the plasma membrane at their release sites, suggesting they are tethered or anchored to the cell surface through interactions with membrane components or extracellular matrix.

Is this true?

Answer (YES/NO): YES